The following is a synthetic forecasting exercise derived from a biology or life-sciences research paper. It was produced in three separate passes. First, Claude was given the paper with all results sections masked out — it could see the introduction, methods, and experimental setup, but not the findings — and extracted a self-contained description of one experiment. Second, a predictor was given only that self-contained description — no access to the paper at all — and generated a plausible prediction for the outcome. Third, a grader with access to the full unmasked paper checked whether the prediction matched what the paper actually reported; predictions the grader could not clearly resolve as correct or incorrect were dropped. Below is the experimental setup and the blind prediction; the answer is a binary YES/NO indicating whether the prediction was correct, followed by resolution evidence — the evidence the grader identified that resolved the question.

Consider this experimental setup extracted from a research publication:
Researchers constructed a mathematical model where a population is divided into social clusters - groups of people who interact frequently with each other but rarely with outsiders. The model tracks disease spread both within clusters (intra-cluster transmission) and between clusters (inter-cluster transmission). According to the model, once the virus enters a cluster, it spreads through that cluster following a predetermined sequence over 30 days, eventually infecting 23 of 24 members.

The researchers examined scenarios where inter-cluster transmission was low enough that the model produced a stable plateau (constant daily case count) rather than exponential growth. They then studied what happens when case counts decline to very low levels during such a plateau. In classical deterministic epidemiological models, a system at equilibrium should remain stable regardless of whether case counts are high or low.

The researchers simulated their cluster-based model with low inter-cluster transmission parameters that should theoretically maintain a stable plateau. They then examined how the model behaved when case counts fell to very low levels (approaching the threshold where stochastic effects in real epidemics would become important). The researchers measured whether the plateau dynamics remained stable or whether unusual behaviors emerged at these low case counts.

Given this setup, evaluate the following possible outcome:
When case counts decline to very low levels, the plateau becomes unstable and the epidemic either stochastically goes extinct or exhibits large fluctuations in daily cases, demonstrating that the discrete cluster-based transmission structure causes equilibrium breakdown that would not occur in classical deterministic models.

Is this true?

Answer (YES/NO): NO